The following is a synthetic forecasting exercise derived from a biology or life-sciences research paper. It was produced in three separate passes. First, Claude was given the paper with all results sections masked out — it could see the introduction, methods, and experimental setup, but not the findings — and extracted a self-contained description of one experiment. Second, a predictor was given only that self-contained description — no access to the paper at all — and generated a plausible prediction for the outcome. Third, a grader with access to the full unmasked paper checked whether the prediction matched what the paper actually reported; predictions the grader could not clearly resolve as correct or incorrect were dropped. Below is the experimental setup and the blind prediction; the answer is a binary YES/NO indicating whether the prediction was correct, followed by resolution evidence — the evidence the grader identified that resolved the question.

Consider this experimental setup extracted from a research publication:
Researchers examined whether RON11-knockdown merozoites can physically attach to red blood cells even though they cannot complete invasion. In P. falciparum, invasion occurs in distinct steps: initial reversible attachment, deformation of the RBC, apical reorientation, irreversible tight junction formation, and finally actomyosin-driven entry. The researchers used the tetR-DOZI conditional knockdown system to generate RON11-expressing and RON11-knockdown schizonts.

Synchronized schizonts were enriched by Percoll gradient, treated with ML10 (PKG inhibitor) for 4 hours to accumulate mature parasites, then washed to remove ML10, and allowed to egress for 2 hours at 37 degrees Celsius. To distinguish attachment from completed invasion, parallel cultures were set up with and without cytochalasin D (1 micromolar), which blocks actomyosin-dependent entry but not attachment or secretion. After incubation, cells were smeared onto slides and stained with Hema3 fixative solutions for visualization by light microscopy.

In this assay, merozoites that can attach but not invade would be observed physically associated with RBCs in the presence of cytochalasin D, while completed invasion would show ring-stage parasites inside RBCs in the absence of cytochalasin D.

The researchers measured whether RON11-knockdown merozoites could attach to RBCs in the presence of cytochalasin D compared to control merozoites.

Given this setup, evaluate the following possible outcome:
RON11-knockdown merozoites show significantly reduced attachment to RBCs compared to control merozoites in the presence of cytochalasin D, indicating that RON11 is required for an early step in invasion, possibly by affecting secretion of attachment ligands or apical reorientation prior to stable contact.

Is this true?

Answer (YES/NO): NO